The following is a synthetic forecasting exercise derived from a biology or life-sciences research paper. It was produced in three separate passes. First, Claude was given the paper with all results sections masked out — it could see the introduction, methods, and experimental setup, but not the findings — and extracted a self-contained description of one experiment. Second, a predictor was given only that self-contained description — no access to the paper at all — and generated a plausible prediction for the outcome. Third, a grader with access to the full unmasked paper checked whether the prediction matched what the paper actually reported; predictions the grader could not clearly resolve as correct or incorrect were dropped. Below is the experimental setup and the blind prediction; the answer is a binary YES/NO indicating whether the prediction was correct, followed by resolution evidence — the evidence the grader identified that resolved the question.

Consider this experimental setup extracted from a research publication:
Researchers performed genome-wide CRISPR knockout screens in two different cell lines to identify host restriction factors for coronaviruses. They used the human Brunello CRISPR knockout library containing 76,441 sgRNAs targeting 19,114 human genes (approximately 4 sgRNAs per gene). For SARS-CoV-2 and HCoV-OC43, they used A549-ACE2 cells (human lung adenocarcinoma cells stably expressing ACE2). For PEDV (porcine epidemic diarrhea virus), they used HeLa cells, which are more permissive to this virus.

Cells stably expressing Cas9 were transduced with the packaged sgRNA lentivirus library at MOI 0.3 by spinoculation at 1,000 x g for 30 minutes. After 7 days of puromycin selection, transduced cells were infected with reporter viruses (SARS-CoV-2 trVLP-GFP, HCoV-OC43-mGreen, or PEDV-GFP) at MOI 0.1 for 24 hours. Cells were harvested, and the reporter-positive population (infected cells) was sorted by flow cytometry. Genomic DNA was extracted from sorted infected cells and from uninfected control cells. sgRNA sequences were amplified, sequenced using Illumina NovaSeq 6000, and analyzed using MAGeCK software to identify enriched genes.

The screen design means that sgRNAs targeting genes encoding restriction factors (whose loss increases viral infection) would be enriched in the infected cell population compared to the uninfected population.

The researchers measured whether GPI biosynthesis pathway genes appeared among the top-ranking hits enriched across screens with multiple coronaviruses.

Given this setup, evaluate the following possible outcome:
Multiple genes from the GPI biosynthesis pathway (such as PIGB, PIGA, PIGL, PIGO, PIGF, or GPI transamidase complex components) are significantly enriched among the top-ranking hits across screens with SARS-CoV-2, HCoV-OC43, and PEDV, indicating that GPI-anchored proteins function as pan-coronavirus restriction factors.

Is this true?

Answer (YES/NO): YES